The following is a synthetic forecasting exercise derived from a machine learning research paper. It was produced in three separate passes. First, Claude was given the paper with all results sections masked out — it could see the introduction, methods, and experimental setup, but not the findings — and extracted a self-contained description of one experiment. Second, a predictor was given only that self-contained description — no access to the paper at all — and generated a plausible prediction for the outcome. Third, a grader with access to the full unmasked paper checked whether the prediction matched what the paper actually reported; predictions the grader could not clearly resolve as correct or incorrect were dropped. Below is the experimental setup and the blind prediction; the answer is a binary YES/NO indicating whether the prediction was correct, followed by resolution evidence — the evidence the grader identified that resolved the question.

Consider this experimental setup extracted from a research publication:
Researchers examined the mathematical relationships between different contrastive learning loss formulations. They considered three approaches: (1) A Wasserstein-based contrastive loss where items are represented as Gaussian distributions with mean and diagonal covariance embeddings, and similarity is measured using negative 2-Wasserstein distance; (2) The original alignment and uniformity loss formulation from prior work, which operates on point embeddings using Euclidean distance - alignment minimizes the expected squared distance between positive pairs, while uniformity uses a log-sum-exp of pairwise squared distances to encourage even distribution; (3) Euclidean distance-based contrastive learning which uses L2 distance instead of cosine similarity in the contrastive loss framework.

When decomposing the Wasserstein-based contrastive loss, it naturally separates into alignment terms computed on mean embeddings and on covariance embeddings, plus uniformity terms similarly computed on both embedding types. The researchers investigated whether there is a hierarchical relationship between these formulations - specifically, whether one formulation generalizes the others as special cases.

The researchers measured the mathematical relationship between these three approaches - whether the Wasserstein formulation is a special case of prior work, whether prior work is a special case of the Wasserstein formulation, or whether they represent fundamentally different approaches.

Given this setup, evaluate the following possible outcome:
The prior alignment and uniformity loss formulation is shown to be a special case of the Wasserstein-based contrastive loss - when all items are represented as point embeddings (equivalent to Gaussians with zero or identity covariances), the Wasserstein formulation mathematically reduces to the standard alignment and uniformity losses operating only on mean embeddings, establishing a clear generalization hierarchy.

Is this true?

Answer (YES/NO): YES